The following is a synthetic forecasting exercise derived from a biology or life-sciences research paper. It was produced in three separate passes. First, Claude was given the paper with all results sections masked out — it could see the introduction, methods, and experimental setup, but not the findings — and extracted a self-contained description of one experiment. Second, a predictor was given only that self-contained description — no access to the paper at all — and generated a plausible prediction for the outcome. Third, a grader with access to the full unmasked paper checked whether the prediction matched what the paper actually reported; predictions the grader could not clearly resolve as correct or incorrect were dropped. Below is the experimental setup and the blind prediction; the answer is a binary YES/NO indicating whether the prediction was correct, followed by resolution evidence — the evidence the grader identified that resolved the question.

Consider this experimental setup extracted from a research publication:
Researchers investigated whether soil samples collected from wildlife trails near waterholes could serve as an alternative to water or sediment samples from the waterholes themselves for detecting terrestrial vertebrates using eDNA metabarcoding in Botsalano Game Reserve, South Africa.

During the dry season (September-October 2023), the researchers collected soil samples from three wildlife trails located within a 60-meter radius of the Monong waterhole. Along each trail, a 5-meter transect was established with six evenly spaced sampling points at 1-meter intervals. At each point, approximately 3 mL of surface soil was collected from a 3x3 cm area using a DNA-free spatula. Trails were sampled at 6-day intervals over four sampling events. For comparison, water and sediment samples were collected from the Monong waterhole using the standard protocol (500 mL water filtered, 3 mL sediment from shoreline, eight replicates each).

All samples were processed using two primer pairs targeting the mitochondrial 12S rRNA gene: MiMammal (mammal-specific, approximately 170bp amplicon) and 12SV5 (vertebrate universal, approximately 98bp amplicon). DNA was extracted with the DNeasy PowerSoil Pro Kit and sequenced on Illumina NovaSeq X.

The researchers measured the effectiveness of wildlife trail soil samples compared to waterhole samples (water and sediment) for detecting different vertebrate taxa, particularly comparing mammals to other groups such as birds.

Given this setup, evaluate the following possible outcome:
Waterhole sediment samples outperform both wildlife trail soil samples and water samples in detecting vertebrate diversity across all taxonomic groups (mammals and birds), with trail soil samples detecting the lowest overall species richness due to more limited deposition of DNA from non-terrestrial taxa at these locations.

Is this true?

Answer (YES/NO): NO